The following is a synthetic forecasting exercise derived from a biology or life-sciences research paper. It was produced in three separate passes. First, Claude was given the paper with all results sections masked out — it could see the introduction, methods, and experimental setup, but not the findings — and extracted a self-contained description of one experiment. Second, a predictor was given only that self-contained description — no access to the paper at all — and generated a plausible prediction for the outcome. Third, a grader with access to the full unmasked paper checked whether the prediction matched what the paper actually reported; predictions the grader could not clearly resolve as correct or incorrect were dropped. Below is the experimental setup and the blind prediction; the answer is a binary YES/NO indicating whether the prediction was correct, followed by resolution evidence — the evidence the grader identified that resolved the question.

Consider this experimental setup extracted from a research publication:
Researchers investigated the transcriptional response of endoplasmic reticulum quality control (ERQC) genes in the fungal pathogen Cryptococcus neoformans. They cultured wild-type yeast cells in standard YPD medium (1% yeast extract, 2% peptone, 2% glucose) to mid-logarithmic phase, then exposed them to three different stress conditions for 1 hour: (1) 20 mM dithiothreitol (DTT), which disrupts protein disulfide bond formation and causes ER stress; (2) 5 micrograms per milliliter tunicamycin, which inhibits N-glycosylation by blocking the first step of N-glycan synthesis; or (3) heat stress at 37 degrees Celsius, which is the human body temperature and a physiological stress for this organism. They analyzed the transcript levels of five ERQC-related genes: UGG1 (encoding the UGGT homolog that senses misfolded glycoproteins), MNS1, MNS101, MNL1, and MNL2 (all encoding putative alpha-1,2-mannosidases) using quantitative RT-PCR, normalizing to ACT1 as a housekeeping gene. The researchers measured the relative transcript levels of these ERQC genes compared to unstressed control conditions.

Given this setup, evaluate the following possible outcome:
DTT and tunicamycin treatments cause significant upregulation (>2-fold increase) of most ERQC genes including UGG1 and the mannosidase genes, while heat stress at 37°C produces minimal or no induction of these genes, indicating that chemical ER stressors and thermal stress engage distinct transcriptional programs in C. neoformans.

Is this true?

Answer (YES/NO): NO